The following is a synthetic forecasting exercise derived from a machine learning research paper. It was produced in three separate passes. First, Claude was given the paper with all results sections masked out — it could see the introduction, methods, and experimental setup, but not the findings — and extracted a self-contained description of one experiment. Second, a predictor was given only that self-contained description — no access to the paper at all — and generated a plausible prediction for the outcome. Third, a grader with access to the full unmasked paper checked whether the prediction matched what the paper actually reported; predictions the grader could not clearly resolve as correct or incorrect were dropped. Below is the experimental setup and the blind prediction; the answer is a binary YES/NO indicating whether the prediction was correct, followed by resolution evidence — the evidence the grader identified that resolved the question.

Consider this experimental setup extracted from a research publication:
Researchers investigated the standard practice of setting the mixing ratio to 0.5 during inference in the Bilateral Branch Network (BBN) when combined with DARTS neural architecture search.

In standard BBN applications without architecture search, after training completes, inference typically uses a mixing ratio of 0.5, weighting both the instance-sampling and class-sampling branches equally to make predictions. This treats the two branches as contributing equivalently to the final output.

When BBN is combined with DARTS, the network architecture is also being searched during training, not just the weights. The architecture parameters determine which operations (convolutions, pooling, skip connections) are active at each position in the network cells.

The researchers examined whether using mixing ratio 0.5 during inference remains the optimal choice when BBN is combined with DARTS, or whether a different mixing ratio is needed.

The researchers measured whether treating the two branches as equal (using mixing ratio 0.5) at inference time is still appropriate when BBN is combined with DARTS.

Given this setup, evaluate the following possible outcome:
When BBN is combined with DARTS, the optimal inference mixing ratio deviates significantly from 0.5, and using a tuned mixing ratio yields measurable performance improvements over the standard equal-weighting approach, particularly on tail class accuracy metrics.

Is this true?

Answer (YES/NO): NO